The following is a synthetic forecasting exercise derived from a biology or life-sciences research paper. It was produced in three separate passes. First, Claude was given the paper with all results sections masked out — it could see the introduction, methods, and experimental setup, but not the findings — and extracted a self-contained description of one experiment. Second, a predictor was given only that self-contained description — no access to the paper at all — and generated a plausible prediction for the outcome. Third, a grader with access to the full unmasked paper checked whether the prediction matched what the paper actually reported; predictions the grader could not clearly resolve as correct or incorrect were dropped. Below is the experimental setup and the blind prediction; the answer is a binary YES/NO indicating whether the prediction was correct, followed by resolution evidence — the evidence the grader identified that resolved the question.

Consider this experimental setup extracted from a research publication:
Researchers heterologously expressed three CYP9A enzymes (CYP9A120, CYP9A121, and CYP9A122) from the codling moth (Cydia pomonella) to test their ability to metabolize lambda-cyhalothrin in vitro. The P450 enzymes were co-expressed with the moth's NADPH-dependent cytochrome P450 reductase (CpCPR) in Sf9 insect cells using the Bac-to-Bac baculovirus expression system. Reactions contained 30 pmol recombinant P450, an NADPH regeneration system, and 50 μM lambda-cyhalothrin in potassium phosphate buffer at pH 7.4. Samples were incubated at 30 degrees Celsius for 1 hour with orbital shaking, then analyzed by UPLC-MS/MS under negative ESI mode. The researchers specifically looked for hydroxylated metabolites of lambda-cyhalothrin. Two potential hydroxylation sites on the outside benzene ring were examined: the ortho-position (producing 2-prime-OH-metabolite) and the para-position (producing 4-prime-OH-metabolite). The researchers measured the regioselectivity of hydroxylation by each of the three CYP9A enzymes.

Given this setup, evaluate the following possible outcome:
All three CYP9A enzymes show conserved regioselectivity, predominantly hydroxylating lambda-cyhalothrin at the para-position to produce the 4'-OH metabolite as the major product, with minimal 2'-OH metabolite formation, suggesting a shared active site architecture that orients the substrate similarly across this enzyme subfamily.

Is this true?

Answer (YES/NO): NO